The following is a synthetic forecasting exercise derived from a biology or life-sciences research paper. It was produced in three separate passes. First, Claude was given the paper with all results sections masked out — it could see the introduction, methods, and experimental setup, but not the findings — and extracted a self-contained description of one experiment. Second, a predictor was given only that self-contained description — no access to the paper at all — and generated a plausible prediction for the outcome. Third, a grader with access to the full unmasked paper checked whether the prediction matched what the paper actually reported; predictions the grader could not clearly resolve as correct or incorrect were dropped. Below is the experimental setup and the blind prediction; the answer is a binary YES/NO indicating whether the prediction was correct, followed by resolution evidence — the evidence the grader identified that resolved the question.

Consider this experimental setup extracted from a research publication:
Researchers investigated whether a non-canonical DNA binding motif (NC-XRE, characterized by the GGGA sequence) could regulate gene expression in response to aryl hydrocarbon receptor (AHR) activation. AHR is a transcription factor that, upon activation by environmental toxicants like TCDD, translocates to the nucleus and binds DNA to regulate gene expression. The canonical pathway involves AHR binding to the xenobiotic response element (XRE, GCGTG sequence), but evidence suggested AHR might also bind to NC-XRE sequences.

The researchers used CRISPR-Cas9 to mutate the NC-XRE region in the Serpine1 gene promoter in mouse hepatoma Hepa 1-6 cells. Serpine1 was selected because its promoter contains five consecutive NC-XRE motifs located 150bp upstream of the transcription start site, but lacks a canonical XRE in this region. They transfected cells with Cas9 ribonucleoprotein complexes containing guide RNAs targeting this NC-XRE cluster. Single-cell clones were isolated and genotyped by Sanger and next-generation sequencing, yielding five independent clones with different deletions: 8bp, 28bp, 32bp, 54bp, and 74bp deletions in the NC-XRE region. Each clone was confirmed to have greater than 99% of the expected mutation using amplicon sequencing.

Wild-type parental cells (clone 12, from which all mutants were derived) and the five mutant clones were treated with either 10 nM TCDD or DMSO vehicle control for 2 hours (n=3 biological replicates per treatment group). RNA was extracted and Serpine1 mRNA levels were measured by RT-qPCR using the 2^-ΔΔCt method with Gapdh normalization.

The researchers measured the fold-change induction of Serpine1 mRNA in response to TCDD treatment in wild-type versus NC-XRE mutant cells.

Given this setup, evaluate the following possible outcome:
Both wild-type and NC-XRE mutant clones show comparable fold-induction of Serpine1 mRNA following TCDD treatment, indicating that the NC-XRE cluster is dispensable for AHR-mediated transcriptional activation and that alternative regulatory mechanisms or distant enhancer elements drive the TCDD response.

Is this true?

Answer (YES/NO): NO